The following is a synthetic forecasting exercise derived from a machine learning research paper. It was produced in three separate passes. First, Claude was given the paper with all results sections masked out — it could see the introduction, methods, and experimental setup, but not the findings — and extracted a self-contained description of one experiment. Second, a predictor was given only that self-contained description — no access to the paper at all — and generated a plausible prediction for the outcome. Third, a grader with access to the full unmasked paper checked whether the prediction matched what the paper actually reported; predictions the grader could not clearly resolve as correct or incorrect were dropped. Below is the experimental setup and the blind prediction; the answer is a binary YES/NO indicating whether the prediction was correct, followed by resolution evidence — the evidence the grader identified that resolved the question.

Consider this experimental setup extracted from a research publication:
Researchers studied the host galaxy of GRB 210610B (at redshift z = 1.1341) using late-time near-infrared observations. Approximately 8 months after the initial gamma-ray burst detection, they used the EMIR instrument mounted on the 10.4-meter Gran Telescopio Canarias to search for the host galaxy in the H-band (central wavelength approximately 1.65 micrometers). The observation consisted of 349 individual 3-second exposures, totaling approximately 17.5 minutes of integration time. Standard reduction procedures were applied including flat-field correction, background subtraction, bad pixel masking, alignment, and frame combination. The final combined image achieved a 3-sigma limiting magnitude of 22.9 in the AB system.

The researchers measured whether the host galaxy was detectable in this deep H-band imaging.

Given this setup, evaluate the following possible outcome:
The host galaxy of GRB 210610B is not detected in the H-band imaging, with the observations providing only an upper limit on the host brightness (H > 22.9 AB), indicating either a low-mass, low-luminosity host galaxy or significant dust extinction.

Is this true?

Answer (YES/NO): YES